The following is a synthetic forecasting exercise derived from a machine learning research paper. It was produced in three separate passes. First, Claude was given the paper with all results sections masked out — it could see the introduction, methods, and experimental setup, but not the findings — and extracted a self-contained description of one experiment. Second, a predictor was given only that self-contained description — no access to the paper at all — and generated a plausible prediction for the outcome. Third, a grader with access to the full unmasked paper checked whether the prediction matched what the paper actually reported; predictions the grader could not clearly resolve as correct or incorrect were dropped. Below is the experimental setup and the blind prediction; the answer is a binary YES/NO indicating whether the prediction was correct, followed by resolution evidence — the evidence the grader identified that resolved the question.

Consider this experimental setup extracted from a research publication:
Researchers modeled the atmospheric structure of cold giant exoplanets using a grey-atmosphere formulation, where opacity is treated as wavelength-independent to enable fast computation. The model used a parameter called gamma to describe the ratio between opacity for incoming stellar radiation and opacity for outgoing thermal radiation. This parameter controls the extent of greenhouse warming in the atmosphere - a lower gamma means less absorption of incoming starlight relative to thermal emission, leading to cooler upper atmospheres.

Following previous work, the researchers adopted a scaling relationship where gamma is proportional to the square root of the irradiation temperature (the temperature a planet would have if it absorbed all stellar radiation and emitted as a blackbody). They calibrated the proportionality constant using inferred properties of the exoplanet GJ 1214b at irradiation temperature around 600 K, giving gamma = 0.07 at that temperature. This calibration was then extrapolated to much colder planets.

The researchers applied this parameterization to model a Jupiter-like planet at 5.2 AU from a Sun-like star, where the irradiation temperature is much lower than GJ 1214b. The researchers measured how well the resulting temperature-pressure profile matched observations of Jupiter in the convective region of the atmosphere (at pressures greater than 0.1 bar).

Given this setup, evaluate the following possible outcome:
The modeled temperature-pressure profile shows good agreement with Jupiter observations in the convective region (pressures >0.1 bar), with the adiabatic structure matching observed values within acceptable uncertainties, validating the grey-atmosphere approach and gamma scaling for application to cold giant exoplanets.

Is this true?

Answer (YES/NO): YES